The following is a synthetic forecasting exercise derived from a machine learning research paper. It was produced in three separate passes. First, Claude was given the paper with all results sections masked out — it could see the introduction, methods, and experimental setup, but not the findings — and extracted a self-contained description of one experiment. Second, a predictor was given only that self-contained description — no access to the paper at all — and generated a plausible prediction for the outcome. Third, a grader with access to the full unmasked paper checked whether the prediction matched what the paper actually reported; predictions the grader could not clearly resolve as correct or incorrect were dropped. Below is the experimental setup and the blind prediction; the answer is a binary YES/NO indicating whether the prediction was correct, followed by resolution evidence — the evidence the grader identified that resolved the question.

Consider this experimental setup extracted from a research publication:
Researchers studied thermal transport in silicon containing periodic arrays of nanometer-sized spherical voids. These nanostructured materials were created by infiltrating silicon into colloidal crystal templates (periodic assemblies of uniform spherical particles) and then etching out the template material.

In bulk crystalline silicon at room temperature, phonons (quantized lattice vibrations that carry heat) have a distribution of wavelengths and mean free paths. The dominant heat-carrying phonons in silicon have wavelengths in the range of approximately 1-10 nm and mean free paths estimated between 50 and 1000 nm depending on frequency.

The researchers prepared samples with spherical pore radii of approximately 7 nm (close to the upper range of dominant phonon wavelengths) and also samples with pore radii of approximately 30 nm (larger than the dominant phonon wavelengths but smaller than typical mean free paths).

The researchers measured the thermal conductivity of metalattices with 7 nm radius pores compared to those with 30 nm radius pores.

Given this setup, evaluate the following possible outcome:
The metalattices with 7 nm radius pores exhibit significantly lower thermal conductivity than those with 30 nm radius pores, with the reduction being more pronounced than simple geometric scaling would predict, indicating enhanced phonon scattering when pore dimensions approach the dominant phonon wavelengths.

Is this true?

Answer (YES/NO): NO